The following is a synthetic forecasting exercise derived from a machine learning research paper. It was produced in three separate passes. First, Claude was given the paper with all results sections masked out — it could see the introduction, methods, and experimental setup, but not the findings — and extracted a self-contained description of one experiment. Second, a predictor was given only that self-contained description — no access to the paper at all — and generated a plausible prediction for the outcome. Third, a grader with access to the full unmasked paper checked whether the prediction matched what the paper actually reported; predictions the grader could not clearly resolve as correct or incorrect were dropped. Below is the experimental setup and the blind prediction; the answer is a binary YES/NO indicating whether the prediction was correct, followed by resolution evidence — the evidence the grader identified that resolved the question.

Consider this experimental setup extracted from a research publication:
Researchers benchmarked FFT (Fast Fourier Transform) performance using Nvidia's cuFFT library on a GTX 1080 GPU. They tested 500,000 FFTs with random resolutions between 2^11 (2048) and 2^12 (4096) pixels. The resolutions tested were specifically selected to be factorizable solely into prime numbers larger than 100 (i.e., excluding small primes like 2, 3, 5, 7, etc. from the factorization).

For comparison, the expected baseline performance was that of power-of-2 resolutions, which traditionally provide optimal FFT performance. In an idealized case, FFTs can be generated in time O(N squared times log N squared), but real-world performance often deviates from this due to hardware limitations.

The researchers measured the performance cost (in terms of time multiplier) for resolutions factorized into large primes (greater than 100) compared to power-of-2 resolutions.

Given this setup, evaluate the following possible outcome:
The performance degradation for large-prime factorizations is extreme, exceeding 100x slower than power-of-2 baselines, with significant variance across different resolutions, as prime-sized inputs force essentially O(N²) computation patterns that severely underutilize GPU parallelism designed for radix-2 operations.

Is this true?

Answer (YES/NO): NO